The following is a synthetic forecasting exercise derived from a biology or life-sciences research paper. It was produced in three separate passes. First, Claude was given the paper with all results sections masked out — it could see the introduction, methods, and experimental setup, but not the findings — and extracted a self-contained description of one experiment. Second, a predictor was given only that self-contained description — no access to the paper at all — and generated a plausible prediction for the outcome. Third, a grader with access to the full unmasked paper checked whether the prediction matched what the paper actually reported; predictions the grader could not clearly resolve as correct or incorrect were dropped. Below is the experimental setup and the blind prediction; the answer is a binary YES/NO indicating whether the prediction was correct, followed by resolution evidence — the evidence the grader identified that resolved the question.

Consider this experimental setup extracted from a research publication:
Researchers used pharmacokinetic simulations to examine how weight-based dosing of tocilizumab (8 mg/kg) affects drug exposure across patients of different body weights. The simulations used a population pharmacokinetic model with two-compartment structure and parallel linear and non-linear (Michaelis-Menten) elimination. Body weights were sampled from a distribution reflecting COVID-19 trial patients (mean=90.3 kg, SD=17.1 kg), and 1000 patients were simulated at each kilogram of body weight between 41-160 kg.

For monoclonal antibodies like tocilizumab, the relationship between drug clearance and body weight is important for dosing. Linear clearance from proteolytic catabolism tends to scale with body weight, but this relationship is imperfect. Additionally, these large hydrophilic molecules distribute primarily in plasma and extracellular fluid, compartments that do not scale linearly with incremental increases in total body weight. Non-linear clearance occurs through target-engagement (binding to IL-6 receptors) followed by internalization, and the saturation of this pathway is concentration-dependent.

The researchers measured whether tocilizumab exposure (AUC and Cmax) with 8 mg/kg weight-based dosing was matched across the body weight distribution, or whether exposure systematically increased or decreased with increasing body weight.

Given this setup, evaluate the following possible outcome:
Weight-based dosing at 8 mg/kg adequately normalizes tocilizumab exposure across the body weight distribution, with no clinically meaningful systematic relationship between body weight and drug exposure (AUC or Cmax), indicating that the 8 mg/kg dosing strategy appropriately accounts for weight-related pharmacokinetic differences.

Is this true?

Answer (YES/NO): NO